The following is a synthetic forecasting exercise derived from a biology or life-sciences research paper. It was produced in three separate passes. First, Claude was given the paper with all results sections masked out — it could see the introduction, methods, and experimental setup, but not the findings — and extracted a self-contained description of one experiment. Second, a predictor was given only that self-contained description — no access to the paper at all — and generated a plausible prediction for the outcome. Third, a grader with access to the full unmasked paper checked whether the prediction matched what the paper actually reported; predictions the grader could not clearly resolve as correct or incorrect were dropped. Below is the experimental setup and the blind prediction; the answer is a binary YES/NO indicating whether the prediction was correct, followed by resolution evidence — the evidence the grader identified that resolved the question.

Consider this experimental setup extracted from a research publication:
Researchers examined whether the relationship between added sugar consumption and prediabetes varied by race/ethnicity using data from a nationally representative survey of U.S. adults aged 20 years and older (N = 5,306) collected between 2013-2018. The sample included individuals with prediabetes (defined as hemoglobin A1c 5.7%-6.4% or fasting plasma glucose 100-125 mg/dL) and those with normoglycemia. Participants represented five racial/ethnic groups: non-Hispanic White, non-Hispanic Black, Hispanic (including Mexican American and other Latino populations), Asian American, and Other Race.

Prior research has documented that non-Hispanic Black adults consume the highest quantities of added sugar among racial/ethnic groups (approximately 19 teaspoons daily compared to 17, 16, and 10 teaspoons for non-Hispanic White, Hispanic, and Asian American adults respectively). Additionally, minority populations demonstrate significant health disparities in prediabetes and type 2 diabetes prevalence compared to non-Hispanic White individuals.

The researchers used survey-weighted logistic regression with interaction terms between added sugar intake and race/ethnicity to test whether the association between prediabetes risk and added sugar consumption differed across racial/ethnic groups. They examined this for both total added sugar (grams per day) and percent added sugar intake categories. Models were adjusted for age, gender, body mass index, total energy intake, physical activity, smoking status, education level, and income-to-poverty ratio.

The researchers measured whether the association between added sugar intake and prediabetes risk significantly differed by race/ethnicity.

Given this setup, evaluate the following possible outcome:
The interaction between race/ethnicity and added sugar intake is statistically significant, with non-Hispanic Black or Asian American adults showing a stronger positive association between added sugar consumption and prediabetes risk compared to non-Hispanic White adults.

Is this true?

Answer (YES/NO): NO